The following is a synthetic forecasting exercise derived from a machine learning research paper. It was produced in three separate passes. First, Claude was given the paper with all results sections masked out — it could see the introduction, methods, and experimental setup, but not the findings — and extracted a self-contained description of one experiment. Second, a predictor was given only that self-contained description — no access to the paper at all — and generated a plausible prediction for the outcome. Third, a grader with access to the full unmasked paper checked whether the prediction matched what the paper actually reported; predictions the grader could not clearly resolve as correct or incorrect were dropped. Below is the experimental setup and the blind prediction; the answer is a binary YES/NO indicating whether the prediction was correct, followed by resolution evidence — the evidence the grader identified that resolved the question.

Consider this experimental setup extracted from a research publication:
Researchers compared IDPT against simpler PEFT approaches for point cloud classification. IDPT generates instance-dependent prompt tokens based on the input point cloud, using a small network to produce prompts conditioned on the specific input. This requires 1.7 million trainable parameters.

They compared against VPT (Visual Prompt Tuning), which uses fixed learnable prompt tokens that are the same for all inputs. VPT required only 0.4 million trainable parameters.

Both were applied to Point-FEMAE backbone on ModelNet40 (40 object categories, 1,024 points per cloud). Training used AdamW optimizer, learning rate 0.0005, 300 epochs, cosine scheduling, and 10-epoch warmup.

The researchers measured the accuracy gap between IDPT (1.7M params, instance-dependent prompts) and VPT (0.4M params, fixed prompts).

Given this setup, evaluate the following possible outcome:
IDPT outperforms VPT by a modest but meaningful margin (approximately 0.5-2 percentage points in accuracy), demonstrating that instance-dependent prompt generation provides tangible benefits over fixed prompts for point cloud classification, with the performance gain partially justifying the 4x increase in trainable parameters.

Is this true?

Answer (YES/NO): YES